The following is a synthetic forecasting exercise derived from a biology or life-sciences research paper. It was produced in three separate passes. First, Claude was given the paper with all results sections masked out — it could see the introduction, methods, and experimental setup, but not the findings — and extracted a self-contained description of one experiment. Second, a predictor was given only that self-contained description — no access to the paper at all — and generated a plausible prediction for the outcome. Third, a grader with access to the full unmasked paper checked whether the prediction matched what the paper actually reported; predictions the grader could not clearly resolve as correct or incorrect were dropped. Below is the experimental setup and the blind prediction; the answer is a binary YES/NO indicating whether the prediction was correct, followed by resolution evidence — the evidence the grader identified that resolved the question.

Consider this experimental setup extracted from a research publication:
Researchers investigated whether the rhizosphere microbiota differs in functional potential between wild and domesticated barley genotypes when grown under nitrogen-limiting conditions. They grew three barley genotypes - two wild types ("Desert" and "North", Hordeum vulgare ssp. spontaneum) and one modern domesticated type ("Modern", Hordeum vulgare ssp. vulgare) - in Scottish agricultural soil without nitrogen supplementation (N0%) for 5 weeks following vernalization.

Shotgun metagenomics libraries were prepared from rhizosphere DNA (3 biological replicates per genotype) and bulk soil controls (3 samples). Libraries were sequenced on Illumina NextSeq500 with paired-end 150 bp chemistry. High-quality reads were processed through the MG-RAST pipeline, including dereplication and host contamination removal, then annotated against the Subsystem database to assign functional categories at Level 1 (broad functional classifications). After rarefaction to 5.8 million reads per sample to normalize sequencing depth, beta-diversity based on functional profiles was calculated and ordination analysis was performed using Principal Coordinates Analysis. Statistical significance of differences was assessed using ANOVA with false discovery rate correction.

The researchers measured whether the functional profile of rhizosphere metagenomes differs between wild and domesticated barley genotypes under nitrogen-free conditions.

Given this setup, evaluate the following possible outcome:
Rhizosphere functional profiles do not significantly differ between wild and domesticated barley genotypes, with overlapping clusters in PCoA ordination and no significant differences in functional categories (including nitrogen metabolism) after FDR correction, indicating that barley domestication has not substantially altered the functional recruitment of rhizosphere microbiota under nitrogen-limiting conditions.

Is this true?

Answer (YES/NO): NO